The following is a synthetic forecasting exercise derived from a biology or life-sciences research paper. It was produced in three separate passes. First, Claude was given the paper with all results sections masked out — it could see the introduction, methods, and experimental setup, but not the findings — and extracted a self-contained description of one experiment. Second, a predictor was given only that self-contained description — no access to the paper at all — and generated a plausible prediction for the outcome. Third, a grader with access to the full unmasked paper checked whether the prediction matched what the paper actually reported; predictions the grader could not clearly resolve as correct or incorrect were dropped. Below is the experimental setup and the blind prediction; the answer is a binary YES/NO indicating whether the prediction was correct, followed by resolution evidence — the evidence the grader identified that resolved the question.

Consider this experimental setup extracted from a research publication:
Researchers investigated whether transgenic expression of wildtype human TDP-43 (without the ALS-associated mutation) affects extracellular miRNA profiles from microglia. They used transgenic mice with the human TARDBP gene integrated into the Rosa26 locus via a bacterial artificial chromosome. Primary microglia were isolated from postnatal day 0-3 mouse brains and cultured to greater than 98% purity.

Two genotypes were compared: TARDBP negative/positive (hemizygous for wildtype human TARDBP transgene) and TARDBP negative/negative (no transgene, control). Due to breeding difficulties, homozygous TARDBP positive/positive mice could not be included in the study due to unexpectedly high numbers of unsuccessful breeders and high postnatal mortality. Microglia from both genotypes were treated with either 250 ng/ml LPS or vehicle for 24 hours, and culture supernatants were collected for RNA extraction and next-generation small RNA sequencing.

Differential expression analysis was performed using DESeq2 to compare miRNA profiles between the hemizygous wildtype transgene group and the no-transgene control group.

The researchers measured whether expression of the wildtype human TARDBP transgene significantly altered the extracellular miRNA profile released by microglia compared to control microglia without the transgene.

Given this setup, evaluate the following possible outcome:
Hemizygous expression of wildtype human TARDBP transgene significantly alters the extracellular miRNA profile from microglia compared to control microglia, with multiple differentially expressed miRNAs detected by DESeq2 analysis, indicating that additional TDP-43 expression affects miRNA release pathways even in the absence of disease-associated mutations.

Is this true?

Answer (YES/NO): NO